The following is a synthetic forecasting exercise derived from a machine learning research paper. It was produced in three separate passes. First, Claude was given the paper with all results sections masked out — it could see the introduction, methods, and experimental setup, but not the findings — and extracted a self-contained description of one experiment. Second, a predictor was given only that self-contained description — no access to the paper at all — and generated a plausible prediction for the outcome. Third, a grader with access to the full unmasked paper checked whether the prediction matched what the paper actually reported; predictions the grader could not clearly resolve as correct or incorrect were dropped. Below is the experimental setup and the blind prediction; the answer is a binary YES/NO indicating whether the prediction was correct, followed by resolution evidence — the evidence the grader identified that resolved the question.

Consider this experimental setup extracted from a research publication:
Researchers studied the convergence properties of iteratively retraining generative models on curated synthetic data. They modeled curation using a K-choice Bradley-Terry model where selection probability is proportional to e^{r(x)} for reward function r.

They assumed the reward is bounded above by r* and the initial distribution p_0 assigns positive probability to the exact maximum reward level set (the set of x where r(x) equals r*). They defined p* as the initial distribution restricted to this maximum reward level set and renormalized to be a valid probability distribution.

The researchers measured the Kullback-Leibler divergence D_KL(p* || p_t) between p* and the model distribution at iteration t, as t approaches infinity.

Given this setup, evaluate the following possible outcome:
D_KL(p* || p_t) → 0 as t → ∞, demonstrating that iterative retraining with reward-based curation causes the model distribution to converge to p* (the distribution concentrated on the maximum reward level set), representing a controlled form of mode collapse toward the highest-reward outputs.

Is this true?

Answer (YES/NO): YES